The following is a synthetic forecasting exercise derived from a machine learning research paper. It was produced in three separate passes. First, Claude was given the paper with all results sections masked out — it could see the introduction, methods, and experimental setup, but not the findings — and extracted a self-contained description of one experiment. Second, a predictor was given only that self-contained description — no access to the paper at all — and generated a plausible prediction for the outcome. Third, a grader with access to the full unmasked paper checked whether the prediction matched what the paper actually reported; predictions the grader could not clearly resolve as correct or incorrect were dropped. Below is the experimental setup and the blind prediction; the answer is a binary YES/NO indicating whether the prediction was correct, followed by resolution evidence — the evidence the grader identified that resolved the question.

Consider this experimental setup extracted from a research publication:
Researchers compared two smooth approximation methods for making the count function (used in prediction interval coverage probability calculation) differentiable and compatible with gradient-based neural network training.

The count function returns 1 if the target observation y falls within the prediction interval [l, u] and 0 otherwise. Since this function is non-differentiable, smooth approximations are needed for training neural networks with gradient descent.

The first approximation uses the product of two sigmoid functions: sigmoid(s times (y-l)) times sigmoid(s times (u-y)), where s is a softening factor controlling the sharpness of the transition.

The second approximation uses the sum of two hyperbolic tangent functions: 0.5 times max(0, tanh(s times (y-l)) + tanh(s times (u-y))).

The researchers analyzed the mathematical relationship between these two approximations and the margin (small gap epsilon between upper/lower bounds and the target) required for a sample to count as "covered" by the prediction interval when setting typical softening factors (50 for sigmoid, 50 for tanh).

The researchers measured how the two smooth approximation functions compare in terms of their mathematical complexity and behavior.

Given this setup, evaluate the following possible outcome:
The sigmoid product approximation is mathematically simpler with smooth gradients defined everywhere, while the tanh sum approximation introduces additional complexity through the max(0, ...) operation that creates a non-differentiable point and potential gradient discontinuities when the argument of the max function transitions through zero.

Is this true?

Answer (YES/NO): NO